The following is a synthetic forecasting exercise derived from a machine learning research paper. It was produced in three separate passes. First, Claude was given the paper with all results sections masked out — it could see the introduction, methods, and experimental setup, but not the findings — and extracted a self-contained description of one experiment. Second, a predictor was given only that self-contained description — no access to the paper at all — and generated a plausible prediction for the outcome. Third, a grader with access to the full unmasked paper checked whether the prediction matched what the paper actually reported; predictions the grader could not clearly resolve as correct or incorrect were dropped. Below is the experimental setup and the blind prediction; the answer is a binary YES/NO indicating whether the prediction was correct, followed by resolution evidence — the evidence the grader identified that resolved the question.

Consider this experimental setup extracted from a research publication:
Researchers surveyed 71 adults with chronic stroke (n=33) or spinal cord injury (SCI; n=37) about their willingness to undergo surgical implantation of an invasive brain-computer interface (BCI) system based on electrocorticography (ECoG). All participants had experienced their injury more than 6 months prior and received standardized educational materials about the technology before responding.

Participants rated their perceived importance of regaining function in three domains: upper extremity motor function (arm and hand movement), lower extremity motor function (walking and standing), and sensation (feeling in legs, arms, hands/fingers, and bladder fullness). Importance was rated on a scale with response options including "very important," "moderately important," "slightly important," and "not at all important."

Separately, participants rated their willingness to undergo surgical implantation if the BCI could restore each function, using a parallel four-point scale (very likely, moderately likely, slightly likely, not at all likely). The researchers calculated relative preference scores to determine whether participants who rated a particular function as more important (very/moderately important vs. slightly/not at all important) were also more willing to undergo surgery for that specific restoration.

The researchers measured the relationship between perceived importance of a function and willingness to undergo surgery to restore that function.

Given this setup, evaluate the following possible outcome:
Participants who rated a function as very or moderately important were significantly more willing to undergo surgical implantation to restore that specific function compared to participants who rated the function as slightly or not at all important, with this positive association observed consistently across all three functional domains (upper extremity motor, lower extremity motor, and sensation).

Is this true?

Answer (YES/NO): NO